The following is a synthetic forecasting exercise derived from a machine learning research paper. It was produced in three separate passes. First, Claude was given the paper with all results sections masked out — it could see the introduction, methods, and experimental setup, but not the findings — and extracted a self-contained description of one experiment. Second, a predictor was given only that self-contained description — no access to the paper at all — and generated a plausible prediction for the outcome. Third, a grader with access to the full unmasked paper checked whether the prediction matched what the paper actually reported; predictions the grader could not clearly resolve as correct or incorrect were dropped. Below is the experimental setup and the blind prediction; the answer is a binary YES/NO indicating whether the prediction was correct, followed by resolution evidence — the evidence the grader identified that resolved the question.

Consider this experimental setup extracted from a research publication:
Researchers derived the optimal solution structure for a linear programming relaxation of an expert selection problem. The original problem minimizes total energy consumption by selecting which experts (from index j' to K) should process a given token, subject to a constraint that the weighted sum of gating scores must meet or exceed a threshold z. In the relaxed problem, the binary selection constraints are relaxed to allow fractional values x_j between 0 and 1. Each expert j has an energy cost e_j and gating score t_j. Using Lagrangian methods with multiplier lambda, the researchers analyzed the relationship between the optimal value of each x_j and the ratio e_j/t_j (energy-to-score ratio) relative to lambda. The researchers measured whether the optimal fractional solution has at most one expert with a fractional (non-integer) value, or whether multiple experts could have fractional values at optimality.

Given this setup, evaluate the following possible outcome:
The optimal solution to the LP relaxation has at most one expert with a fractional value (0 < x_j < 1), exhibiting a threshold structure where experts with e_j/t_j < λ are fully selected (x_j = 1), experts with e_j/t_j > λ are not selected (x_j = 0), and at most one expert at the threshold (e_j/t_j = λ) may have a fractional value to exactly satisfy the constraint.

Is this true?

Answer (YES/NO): YES